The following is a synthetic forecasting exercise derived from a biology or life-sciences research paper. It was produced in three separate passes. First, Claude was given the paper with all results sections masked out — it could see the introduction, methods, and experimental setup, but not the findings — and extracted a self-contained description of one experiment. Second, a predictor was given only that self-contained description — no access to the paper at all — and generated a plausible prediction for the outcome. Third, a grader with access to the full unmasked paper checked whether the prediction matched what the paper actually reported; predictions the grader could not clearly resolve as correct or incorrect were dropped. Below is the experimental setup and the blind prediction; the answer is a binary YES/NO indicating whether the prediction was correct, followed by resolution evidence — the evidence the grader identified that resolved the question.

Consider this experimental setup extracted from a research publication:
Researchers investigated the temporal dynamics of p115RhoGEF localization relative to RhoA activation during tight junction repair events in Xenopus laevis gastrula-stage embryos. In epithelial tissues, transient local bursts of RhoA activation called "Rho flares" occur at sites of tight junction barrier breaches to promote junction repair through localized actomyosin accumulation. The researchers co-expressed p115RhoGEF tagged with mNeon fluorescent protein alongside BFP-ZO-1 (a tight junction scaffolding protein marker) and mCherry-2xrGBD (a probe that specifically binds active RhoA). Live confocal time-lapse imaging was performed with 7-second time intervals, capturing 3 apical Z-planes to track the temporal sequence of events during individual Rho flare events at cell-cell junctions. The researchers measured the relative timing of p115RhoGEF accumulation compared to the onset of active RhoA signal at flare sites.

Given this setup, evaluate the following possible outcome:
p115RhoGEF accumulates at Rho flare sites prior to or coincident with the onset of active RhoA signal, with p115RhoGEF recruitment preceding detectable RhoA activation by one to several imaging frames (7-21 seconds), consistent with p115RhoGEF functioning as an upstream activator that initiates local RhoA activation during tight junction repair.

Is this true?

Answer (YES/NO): YES